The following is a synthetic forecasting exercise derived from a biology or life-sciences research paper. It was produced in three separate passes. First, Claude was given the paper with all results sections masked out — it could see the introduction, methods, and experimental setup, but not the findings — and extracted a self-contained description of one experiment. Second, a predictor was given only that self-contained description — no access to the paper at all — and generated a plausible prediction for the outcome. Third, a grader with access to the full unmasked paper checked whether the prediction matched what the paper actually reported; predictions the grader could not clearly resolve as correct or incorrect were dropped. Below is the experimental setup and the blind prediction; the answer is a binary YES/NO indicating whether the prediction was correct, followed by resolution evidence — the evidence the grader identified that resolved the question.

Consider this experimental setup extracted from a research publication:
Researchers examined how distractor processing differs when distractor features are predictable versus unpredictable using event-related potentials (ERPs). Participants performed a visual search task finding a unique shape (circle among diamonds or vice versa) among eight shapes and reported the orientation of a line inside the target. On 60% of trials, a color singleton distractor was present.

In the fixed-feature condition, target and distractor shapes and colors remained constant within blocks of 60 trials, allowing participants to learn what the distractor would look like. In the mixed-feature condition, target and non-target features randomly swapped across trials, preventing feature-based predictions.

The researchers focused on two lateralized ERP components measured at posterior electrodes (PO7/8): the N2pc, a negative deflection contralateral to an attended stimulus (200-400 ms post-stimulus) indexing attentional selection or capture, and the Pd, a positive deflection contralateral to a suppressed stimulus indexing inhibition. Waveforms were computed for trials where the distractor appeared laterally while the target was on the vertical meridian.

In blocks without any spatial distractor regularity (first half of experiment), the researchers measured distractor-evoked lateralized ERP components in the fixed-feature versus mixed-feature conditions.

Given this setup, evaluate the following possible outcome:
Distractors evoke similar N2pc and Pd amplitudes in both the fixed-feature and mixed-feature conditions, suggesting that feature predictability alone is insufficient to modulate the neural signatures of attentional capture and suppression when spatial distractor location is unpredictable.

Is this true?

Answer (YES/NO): NO